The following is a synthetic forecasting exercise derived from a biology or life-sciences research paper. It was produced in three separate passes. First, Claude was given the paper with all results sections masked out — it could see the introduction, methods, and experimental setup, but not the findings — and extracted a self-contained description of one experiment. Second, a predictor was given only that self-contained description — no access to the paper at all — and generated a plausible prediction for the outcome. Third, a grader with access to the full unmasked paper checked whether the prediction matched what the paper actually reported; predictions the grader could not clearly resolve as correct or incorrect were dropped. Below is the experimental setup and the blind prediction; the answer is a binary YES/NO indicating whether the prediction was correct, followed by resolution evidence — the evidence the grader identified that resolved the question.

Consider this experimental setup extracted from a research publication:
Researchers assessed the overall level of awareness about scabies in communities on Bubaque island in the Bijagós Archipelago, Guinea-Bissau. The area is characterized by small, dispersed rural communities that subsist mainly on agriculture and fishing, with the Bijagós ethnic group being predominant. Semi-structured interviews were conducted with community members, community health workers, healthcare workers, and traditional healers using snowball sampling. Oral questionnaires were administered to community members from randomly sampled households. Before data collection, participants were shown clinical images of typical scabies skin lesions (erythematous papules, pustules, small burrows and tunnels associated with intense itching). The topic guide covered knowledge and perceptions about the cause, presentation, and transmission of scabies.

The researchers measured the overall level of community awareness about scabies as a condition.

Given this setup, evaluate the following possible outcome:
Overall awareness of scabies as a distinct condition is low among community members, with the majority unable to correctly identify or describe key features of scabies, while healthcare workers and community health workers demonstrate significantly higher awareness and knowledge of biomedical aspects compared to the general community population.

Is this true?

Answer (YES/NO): NO